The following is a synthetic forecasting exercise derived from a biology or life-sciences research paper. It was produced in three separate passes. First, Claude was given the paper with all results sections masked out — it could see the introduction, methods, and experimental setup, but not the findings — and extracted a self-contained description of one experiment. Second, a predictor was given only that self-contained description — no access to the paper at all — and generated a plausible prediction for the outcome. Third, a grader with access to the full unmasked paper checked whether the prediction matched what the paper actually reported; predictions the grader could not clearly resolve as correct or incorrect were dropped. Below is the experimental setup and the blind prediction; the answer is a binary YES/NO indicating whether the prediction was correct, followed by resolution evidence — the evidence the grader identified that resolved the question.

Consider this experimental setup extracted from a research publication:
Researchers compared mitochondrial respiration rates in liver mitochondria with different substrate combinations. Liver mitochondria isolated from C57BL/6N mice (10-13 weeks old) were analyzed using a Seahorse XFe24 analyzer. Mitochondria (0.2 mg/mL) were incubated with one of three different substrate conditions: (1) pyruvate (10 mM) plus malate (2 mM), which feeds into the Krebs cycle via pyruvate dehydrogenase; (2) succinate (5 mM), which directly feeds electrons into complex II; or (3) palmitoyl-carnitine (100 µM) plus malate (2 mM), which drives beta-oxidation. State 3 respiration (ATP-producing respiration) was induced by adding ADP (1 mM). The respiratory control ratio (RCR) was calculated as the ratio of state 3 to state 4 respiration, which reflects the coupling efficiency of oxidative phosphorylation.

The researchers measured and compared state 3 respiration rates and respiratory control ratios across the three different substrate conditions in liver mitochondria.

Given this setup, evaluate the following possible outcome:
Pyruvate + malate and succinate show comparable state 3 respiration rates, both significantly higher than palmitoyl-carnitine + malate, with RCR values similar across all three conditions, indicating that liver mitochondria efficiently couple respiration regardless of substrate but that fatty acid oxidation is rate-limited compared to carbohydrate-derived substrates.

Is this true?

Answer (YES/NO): NO